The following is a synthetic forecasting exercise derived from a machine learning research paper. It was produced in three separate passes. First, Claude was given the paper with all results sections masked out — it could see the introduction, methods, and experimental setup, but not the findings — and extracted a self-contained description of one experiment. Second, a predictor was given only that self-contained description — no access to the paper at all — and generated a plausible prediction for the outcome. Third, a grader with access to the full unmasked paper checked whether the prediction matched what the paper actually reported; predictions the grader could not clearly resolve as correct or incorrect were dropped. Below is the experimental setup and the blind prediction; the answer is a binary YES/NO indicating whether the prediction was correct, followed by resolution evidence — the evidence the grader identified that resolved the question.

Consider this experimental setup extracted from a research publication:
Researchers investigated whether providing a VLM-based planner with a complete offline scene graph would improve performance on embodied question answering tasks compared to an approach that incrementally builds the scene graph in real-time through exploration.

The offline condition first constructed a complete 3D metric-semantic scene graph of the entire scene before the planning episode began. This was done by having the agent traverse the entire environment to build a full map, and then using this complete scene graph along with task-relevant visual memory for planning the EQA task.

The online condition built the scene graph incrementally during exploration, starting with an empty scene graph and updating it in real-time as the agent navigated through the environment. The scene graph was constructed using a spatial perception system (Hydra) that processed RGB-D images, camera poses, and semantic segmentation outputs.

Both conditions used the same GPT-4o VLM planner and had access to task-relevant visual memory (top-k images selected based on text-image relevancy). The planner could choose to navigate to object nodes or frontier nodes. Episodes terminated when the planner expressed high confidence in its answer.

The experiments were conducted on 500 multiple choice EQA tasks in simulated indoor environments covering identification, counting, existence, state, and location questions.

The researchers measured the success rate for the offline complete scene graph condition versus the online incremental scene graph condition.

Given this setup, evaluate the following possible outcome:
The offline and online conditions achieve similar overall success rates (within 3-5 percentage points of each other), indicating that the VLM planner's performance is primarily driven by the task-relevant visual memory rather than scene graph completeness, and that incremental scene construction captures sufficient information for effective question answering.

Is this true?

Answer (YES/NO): NO